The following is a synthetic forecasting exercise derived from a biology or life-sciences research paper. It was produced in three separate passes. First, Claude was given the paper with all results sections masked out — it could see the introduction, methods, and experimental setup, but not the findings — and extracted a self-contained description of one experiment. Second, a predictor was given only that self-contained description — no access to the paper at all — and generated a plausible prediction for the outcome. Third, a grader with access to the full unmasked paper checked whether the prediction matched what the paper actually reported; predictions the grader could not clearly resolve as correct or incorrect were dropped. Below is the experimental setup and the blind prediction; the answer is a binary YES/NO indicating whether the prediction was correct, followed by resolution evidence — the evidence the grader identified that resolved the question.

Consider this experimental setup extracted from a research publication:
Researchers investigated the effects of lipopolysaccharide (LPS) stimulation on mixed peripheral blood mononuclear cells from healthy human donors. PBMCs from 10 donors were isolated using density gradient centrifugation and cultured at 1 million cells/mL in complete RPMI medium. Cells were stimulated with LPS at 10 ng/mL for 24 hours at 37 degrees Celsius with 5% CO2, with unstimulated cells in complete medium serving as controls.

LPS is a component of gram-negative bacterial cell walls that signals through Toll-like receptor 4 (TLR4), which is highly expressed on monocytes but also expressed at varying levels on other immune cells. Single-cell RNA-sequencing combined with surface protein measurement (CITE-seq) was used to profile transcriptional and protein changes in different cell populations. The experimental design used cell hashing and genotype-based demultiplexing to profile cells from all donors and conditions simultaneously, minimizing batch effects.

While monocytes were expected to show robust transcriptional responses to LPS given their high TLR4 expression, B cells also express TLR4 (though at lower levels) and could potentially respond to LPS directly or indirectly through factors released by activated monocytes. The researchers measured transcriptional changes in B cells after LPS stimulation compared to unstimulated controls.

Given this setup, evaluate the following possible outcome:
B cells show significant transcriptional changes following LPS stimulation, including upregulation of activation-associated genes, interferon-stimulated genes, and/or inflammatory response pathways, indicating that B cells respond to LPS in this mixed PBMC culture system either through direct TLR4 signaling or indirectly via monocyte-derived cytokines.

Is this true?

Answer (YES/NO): NO